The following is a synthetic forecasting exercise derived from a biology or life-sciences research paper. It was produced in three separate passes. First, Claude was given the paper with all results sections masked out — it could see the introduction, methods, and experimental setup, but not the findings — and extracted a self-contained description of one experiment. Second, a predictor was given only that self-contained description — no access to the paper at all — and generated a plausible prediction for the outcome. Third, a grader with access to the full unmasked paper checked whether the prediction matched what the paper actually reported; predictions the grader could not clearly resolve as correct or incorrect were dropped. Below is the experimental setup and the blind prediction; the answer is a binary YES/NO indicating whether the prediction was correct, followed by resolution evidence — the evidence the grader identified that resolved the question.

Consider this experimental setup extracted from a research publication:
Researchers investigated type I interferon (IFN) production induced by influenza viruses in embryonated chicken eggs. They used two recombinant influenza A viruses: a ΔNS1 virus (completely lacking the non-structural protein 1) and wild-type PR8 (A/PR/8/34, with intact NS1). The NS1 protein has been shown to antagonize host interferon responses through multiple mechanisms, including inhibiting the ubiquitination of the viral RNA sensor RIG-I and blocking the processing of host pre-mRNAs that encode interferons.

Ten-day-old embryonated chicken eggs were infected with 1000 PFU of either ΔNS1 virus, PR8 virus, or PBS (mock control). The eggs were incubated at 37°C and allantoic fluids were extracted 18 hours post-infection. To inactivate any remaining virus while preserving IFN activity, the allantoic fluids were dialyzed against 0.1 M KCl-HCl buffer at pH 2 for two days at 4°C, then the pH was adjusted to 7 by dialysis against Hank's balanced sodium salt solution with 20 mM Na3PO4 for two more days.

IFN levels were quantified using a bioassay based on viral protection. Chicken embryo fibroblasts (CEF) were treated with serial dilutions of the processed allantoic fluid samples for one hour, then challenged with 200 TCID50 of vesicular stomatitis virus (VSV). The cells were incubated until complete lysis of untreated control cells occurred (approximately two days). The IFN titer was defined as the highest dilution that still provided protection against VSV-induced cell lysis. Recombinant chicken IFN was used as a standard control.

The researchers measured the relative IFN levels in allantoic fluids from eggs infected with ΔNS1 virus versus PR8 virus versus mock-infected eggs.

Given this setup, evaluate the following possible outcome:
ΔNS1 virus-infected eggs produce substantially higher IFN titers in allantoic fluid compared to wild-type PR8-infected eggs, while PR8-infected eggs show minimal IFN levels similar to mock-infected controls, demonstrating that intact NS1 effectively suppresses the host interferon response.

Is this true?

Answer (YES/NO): YES